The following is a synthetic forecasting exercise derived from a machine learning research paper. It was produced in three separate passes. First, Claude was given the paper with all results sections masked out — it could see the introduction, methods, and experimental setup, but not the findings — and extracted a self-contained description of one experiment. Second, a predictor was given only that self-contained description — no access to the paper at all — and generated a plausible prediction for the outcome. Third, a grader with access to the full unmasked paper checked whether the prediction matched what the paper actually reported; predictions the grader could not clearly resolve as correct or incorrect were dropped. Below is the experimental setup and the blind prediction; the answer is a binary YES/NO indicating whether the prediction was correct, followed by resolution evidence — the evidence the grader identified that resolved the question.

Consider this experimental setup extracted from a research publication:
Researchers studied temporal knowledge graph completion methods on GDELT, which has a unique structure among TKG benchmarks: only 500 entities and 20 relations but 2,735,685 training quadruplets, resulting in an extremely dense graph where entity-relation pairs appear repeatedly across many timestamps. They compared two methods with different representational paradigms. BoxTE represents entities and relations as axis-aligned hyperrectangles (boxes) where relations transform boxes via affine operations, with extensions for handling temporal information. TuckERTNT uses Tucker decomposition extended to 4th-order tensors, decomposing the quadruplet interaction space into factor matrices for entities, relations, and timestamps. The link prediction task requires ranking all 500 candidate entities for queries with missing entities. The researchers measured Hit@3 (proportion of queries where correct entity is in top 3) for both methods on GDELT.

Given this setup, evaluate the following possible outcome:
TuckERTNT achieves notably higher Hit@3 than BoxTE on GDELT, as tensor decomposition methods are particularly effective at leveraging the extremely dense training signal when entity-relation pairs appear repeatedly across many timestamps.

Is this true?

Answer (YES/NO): YES